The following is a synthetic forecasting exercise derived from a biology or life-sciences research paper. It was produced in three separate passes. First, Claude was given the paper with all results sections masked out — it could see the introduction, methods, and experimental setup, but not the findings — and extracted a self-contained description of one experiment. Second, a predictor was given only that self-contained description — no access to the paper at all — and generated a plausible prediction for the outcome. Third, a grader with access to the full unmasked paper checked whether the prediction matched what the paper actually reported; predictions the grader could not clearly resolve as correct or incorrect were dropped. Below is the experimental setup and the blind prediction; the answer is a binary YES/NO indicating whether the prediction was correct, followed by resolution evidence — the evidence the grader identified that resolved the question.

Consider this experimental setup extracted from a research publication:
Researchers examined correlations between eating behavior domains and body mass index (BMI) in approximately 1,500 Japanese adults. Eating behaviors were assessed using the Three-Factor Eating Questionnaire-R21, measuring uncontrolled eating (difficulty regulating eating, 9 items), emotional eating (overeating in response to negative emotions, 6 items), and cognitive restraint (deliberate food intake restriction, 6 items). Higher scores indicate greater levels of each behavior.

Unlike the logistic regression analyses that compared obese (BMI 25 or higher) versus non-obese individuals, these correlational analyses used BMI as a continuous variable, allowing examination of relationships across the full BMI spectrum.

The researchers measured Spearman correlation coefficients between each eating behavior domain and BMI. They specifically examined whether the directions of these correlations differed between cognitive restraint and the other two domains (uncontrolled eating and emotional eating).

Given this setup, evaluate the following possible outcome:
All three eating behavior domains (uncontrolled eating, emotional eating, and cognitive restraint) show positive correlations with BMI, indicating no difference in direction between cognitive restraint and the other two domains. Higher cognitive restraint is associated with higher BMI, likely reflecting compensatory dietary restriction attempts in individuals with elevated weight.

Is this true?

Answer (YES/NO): YES